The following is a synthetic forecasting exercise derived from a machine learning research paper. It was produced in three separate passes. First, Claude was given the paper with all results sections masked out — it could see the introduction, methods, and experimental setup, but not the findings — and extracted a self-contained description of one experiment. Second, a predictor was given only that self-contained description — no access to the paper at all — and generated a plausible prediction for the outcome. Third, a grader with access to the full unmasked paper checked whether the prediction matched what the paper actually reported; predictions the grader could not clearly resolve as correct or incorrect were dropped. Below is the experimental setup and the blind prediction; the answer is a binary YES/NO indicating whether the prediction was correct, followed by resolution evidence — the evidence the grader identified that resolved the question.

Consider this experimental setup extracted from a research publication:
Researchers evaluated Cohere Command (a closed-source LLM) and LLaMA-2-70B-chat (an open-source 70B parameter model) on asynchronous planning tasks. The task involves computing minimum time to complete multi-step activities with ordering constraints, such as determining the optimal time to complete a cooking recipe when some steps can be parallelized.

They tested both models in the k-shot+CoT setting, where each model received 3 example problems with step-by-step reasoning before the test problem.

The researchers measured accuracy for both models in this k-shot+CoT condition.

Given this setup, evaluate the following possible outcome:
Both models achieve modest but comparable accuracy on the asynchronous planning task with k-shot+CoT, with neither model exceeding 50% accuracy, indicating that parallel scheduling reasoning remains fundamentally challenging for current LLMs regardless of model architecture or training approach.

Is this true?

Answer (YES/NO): NO